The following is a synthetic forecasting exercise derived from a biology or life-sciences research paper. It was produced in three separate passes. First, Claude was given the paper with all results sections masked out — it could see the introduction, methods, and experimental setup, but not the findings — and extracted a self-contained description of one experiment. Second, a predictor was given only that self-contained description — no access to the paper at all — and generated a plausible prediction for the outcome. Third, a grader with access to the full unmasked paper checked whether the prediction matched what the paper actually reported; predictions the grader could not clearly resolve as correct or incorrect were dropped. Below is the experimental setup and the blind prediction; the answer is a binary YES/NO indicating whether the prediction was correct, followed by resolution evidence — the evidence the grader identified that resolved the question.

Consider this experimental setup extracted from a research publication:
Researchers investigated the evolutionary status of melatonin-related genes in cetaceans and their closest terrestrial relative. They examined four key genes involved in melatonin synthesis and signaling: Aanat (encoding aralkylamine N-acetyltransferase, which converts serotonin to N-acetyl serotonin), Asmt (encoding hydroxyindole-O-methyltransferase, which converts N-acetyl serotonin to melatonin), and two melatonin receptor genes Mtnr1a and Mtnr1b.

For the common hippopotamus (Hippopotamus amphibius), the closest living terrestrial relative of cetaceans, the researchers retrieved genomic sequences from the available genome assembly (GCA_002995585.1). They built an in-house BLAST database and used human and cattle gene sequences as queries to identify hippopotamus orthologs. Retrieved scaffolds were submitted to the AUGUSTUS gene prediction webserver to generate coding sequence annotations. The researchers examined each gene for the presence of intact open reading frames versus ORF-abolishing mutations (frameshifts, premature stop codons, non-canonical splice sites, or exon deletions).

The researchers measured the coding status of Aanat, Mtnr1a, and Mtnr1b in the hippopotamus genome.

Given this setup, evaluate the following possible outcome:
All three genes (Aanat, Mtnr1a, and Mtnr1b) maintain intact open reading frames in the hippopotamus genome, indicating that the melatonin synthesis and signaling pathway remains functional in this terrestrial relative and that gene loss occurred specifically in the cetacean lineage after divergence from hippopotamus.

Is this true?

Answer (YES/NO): YES